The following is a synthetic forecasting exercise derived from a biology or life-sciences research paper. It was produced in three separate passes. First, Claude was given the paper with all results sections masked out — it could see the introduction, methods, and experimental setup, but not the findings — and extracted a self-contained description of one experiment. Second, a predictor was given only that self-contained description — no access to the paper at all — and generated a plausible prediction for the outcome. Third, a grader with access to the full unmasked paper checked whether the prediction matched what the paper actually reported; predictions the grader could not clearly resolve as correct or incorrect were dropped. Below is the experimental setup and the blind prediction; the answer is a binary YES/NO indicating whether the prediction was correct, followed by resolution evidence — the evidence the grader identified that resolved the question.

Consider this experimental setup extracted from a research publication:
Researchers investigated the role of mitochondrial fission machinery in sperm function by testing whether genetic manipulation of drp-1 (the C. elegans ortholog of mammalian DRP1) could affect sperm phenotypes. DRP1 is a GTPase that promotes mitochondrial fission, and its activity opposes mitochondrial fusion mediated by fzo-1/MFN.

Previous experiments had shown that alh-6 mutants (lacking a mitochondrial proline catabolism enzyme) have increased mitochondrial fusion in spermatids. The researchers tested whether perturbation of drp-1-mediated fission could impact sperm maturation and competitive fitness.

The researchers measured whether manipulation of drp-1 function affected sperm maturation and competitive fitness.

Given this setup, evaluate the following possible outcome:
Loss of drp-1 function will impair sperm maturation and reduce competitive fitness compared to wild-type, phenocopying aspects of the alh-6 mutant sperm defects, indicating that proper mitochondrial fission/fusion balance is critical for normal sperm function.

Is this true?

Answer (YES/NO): YES